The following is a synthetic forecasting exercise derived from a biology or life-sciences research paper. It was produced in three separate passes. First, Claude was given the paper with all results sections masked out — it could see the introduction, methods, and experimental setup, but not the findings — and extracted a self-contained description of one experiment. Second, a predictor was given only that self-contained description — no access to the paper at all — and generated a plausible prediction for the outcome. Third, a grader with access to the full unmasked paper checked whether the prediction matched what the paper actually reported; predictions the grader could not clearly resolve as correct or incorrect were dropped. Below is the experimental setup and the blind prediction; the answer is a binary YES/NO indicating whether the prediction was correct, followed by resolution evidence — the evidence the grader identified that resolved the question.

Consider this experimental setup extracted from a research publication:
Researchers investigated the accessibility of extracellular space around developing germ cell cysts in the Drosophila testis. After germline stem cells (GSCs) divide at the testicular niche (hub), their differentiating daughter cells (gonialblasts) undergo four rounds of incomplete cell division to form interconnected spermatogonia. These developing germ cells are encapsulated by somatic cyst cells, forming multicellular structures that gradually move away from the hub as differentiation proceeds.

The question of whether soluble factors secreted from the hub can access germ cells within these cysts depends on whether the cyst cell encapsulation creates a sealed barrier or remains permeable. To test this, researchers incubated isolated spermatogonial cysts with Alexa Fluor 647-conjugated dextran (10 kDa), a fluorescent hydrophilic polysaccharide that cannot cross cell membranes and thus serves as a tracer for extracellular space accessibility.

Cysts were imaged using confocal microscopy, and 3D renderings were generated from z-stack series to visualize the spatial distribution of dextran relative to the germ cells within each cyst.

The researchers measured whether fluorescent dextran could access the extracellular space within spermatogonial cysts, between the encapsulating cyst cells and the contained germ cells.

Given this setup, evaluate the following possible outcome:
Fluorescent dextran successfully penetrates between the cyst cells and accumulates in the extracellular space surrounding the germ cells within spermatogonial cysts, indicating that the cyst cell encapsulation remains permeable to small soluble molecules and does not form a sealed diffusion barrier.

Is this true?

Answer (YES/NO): YES